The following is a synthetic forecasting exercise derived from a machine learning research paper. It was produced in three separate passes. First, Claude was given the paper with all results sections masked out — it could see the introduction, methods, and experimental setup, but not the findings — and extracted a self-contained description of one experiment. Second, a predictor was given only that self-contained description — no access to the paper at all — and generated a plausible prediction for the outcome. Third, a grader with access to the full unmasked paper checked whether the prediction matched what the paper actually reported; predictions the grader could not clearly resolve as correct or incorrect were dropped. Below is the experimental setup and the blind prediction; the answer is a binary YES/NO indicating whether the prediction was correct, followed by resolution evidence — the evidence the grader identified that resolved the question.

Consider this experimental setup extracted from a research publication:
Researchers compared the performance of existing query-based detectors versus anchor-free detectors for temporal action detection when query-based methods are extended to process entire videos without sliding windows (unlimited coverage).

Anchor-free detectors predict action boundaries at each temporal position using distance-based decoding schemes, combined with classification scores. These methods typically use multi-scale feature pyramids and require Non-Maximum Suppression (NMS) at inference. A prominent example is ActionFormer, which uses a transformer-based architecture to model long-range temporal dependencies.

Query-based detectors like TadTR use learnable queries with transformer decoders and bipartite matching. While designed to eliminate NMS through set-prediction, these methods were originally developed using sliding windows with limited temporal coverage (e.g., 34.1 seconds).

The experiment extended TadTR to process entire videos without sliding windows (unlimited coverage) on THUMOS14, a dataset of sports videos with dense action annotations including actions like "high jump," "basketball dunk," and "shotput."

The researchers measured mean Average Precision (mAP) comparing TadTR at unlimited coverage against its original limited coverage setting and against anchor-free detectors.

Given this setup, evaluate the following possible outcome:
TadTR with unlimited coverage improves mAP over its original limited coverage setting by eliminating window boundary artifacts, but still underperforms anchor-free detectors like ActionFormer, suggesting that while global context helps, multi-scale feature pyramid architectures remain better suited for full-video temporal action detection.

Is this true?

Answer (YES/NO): NO